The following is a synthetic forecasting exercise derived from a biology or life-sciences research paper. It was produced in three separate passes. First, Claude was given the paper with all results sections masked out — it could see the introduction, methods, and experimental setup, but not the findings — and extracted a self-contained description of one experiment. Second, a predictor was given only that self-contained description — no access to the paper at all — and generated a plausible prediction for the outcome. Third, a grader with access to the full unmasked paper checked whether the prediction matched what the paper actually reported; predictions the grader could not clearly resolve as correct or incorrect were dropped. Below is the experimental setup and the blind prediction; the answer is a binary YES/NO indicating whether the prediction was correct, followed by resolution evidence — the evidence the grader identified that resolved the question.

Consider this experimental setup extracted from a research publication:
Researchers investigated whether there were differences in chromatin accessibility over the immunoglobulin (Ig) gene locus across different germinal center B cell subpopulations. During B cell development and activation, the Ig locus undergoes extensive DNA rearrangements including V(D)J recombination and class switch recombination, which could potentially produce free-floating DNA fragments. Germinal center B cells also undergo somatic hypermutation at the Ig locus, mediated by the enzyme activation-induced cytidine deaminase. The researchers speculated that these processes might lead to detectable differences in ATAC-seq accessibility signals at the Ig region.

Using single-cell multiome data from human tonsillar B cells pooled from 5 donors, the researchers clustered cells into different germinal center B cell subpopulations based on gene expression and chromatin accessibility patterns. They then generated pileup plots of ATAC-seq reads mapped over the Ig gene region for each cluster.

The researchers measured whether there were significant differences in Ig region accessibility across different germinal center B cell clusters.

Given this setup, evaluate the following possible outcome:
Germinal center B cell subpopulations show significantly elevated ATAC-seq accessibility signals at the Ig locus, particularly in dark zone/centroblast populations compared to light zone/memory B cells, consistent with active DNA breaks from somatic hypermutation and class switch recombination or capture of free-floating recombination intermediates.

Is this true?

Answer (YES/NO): NO